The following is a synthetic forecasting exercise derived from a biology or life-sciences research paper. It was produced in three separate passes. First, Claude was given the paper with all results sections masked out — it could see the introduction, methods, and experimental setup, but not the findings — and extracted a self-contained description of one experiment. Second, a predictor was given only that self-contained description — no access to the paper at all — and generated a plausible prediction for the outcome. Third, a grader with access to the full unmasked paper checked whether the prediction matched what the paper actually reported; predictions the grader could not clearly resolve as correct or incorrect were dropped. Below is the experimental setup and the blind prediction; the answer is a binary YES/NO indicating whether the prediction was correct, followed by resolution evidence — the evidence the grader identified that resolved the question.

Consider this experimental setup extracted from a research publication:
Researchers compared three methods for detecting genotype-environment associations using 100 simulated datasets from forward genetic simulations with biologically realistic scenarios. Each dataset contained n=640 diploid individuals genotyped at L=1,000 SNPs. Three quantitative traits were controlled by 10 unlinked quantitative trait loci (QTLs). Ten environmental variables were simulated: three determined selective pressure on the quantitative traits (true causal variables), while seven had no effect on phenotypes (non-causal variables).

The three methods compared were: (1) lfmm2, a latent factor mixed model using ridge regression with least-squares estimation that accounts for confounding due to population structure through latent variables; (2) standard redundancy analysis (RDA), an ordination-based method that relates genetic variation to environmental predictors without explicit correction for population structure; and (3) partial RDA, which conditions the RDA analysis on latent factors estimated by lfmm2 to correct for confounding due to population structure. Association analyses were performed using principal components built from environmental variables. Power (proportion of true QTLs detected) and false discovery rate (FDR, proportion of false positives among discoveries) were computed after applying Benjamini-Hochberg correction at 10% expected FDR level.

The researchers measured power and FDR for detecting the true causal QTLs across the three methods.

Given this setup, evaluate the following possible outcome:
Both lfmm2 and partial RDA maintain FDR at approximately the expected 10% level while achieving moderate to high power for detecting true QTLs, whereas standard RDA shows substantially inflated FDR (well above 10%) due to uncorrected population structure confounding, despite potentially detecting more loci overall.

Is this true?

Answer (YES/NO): NO